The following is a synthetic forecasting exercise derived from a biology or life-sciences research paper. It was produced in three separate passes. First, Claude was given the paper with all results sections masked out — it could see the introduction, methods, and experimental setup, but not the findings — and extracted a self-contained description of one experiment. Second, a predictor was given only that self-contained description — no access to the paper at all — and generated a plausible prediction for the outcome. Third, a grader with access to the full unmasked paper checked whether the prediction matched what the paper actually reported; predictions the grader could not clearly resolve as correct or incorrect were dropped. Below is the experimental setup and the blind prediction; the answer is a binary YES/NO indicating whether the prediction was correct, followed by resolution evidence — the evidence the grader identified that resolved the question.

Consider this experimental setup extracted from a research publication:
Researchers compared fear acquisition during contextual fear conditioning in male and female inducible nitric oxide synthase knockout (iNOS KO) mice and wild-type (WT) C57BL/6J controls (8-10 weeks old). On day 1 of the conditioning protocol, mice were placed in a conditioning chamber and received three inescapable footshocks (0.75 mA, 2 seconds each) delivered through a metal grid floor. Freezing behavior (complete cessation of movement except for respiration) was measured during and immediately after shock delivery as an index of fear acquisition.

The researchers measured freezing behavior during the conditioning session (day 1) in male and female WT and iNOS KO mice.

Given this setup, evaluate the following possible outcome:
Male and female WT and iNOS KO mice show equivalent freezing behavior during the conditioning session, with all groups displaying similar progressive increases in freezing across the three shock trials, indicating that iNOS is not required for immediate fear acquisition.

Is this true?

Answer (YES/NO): NO